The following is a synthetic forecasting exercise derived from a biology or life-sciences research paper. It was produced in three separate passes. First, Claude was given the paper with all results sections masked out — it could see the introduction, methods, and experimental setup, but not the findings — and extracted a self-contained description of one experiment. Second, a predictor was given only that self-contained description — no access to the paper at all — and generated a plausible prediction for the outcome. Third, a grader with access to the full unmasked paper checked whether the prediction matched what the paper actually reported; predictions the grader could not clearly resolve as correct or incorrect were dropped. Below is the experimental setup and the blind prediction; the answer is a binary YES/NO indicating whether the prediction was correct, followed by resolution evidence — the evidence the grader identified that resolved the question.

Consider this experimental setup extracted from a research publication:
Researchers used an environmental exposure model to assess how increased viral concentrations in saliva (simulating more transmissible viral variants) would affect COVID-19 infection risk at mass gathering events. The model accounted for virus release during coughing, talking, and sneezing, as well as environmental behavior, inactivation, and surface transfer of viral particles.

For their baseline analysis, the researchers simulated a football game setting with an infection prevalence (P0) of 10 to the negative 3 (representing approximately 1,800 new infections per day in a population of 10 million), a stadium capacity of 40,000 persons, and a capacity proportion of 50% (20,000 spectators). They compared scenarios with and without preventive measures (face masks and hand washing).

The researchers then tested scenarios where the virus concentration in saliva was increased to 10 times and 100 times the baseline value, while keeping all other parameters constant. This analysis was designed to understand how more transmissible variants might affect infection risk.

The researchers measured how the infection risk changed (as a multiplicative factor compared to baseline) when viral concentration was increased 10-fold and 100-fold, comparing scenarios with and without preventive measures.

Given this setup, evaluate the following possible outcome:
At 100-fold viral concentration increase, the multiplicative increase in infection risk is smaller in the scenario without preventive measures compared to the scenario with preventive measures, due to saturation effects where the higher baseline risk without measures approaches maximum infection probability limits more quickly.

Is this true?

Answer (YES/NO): YES